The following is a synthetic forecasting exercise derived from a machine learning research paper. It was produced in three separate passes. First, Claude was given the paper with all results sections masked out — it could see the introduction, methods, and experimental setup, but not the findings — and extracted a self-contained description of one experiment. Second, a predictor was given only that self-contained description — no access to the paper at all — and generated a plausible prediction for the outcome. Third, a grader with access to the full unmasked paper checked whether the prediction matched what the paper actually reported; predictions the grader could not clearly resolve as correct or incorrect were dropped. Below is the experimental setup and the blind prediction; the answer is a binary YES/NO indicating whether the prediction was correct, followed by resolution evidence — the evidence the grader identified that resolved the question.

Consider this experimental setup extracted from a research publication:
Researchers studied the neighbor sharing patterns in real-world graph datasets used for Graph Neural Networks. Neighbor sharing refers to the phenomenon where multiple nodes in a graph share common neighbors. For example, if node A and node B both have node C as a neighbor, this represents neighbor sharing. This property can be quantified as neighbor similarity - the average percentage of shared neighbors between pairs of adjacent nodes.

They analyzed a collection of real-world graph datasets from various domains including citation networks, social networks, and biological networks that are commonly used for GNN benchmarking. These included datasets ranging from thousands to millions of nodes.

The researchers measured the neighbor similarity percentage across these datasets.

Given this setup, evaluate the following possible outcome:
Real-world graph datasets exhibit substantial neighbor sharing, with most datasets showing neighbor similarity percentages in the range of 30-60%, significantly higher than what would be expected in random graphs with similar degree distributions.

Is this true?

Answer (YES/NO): NO